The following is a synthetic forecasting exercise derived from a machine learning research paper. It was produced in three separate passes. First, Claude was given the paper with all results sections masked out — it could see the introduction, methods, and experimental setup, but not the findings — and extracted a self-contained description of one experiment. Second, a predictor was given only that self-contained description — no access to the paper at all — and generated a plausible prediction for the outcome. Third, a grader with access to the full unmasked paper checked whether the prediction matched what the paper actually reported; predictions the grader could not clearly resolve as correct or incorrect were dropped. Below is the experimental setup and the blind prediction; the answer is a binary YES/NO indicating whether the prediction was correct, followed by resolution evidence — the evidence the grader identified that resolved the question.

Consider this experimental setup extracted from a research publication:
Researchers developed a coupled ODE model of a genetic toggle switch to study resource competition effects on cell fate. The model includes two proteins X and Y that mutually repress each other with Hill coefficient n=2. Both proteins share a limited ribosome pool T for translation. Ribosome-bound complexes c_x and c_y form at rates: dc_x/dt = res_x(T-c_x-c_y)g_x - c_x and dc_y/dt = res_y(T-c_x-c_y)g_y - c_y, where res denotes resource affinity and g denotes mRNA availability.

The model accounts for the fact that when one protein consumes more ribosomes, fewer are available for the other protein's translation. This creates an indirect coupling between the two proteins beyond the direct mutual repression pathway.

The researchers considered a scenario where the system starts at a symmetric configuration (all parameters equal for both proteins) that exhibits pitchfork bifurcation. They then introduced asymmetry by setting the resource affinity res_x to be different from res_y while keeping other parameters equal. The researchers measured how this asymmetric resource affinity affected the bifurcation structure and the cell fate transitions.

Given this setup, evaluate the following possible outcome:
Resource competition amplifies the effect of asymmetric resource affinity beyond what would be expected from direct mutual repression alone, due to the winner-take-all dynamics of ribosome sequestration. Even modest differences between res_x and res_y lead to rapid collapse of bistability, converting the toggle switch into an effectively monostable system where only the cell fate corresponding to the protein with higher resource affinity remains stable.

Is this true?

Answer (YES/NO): NO